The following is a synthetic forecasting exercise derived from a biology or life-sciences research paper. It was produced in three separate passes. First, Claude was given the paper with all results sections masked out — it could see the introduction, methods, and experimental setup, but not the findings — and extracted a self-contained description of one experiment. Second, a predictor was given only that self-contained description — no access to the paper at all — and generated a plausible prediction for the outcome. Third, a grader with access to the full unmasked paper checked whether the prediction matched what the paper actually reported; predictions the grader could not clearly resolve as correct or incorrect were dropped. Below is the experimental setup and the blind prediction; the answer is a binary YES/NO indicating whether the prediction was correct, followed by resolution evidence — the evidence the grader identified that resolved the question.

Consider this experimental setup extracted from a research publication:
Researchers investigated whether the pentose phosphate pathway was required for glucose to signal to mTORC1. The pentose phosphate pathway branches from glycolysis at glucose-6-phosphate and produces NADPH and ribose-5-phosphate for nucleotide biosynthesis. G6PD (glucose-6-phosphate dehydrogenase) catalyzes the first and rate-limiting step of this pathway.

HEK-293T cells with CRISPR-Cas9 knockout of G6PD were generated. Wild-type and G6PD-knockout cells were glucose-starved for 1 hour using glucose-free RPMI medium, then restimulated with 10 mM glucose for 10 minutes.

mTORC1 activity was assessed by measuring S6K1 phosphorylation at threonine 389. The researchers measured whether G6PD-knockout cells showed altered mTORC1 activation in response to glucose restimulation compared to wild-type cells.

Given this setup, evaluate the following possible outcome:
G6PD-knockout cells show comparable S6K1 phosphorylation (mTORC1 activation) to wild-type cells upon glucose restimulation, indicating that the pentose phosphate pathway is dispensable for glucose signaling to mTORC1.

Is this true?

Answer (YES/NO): YES